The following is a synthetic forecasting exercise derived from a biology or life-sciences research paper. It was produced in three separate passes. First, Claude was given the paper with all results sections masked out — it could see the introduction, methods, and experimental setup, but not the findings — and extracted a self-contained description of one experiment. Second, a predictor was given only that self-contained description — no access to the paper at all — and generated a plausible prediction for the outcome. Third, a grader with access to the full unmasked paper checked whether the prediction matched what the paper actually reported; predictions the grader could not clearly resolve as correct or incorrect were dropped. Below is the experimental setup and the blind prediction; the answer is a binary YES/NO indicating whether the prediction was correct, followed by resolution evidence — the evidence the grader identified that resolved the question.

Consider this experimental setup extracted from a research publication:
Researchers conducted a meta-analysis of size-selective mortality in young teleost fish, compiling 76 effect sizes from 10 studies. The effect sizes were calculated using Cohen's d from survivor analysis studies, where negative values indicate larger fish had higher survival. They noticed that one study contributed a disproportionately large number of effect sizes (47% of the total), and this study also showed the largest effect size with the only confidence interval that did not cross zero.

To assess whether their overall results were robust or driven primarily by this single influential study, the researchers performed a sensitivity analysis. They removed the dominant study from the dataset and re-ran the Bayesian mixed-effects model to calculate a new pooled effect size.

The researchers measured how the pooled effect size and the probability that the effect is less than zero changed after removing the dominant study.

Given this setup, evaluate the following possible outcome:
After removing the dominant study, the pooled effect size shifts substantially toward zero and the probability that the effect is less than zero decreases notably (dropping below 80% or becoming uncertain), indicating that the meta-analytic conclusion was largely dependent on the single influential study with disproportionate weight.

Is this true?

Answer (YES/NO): NO